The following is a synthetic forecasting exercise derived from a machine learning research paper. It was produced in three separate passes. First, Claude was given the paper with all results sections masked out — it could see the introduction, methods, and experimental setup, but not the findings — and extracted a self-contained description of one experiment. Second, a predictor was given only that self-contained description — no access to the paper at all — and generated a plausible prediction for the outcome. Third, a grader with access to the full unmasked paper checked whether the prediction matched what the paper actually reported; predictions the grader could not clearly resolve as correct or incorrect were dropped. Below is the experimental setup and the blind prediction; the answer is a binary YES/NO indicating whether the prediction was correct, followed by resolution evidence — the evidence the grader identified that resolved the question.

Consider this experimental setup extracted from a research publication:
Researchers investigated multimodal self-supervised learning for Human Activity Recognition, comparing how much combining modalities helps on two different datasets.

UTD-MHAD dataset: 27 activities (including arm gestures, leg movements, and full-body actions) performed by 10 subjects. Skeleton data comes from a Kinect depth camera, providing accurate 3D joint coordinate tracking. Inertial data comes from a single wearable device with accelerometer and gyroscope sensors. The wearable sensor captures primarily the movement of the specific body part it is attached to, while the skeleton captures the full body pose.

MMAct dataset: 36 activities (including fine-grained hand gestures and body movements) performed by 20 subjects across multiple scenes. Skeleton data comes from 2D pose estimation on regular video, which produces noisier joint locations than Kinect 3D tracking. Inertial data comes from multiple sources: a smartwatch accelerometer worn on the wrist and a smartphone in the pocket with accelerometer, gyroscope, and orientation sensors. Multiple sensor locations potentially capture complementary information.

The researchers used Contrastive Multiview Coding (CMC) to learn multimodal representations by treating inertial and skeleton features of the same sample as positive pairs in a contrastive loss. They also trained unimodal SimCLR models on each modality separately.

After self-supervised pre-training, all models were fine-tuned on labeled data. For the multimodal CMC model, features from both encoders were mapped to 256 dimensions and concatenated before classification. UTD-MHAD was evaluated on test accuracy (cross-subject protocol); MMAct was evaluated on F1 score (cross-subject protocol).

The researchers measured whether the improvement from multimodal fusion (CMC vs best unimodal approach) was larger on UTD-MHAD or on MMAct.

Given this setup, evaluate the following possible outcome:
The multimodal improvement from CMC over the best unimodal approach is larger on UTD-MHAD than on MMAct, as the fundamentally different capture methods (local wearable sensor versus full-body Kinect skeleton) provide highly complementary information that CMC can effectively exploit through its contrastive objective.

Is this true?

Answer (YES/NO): NO